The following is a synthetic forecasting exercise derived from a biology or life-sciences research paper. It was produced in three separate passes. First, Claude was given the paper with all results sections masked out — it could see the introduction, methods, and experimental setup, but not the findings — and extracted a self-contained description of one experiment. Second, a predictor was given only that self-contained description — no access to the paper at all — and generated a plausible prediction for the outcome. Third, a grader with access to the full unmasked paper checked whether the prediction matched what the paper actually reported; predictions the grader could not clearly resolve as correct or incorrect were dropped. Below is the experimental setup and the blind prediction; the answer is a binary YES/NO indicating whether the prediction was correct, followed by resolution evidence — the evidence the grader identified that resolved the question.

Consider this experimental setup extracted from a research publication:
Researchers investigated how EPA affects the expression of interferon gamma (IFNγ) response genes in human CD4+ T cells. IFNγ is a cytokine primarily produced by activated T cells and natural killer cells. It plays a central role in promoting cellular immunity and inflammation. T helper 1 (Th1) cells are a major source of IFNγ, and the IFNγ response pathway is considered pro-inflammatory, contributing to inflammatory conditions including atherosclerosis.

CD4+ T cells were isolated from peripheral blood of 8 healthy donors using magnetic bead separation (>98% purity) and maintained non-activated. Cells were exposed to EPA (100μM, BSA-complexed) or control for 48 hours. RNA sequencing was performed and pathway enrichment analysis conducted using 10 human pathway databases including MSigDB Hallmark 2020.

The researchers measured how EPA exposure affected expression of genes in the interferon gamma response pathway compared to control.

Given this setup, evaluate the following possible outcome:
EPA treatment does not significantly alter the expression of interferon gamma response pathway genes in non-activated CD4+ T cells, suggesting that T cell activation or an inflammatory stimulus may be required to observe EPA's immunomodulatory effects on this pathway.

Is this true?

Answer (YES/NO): NO